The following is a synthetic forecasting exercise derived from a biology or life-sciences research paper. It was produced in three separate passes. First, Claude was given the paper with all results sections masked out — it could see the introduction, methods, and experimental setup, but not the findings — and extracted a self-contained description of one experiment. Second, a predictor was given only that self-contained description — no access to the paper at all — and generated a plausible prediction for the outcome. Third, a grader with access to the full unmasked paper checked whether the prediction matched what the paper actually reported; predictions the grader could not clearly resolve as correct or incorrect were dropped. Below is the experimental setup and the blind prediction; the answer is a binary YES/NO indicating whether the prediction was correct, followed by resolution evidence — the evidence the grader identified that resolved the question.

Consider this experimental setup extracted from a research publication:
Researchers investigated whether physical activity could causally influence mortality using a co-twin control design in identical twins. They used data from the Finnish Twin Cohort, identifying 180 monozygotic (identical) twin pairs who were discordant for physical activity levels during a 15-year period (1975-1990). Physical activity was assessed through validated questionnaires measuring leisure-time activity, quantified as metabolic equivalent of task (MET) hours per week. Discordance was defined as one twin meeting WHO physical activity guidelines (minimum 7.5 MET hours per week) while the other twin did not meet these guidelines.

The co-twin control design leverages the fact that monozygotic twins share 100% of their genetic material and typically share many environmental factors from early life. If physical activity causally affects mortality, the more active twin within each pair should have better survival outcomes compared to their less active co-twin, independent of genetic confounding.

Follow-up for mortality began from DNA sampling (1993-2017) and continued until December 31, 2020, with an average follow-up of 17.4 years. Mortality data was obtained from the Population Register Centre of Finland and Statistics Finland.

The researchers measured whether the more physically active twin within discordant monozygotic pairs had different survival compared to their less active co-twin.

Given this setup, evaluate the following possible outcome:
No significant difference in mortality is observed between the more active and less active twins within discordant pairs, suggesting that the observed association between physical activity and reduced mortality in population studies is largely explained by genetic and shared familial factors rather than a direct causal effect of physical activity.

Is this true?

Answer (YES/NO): YES